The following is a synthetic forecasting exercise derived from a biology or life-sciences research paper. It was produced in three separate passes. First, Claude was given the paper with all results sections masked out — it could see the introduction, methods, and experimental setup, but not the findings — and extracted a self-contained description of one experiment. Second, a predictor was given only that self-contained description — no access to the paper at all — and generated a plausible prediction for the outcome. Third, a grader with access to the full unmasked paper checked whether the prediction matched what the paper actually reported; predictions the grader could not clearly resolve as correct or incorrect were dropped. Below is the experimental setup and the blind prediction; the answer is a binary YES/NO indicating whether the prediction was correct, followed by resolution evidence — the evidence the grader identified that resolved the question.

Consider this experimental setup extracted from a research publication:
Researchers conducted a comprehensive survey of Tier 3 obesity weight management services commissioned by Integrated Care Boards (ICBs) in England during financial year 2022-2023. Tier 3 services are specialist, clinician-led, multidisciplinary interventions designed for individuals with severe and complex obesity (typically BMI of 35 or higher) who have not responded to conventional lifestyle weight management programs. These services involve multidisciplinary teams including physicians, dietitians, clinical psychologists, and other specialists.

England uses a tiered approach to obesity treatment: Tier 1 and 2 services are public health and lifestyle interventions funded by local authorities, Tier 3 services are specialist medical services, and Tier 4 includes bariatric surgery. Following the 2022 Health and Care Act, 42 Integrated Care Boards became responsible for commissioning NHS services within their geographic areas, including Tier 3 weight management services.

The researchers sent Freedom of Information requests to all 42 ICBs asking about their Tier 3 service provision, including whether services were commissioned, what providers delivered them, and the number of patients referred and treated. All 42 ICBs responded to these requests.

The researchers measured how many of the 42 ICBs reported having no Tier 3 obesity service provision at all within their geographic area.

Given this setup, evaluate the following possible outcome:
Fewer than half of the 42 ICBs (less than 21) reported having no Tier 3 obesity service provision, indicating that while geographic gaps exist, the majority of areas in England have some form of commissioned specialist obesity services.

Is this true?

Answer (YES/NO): YES